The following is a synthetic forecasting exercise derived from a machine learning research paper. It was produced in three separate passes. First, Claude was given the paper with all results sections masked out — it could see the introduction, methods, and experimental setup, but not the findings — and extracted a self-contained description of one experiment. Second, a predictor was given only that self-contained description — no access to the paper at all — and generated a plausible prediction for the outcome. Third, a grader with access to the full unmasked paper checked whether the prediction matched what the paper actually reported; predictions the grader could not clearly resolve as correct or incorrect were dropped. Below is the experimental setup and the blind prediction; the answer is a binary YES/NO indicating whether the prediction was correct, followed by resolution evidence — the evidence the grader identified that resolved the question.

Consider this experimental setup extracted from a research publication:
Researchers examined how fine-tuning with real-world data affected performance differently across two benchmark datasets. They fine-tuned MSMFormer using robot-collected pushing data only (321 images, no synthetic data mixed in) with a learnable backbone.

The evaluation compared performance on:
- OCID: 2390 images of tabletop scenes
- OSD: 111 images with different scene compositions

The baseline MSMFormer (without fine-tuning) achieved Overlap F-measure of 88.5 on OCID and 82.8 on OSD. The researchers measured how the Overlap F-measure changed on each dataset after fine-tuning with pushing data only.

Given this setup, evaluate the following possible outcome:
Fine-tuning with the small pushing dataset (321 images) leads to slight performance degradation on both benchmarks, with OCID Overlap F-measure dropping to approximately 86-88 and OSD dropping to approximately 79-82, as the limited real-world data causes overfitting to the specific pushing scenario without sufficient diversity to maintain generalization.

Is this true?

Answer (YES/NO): NO